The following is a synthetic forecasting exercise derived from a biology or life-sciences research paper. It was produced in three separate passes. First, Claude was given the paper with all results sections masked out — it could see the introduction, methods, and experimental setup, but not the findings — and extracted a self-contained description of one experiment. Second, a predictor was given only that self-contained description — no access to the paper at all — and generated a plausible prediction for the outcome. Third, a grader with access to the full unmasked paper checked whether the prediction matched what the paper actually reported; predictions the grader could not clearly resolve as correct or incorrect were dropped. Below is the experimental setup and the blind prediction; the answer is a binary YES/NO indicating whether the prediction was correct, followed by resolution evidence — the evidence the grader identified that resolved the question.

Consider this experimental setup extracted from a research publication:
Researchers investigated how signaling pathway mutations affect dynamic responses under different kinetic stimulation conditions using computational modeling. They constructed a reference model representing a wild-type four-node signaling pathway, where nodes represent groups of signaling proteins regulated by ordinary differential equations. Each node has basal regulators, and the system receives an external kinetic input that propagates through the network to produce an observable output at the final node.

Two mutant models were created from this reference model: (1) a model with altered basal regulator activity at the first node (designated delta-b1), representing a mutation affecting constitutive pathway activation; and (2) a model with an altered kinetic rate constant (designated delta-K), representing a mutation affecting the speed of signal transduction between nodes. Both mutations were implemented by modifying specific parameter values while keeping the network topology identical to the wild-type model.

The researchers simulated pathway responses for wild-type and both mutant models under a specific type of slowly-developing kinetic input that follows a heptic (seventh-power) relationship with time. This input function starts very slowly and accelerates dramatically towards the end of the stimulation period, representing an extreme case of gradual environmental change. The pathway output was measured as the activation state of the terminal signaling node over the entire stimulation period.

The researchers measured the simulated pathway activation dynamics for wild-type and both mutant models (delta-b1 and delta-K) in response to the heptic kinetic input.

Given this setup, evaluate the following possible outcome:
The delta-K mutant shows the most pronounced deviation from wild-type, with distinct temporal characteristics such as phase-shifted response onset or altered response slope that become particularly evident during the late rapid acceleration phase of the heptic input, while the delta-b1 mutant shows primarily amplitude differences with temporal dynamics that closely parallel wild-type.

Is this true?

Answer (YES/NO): NO